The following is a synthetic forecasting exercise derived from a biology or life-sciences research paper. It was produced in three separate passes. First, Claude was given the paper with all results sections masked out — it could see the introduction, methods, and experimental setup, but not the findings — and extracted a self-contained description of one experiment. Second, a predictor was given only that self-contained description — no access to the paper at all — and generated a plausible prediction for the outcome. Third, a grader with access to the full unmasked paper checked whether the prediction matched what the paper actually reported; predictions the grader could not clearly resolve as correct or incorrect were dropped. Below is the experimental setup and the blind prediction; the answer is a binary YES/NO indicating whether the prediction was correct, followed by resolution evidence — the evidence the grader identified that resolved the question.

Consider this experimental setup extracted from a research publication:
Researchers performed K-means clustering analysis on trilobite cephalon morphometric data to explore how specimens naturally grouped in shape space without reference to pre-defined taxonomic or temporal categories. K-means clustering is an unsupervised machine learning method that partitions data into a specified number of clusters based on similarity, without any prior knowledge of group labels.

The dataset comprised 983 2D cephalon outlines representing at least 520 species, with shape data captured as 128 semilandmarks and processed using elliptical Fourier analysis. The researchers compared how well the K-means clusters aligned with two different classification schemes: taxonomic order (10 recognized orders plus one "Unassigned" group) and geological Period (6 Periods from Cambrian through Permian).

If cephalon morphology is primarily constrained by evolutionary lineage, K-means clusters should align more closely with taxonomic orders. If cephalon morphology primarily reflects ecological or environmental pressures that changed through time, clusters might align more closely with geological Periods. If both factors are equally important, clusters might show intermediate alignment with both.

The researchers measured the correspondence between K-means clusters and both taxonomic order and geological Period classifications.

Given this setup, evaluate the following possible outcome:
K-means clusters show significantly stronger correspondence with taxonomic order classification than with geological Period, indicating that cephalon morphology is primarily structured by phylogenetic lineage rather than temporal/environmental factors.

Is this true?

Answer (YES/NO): NO